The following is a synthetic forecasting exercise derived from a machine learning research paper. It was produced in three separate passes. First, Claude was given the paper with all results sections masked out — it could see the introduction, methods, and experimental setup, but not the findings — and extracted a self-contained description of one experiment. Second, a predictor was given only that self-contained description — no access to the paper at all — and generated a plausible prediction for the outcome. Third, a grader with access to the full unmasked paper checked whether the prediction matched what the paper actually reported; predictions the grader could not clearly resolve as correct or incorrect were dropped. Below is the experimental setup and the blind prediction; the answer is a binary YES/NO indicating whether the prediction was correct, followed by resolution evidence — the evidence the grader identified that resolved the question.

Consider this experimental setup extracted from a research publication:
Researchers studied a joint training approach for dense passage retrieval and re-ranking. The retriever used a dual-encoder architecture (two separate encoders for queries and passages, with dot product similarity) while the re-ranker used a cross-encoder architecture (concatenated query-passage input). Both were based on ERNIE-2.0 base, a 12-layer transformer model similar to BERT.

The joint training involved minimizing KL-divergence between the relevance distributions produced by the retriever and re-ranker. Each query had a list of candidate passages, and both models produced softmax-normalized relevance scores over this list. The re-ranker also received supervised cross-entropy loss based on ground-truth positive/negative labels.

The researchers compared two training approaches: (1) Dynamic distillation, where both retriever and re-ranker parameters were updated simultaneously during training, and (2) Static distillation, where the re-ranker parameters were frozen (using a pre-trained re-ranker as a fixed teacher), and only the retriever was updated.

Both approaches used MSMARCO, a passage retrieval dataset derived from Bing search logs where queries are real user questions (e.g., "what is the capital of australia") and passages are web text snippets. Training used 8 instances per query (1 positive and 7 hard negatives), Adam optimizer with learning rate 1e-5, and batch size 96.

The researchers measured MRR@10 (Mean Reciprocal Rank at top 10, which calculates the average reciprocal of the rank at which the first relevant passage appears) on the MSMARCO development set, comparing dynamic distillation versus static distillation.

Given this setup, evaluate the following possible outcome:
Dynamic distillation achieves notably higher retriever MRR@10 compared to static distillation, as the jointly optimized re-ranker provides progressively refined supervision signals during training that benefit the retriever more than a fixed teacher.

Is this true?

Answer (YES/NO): YES